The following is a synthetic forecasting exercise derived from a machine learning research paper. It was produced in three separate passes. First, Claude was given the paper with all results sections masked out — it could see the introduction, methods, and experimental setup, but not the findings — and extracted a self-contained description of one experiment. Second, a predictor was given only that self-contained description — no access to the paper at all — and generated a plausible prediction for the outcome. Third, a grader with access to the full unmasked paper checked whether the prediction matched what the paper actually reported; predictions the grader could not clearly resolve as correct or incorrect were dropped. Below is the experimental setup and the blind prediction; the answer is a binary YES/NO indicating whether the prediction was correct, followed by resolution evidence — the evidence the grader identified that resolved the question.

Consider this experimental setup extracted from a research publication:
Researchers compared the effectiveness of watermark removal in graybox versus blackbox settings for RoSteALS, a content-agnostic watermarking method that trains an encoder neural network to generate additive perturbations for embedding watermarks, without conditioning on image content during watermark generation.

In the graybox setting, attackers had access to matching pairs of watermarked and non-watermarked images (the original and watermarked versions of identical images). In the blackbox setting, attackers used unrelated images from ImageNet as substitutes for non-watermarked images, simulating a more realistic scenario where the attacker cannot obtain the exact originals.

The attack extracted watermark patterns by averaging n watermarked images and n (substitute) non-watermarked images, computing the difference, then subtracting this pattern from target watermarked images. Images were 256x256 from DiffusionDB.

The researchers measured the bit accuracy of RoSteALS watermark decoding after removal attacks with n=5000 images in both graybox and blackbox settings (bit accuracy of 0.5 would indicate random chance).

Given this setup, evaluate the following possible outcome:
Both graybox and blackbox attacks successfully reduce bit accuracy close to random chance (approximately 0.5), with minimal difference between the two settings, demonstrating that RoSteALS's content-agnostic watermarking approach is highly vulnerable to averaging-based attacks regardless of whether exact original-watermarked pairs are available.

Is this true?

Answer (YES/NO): NO